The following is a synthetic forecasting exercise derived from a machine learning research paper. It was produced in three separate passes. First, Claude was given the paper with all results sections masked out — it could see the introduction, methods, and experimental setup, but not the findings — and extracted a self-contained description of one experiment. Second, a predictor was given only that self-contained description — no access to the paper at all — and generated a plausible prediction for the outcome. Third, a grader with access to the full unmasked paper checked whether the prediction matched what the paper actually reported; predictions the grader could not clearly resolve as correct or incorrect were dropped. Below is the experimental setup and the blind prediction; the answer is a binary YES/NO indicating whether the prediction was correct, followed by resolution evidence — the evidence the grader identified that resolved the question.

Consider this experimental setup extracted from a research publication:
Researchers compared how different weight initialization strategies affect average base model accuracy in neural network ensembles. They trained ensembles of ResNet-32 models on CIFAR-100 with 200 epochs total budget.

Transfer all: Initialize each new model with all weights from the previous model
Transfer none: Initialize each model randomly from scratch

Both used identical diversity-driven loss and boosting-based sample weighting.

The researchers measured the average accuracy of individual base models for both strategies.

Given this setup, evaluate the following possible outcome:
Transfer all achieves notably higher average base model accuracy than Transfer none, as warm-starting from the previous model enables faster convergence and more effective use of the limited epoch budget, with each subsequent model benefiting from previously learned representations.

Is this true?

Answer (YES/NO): YES